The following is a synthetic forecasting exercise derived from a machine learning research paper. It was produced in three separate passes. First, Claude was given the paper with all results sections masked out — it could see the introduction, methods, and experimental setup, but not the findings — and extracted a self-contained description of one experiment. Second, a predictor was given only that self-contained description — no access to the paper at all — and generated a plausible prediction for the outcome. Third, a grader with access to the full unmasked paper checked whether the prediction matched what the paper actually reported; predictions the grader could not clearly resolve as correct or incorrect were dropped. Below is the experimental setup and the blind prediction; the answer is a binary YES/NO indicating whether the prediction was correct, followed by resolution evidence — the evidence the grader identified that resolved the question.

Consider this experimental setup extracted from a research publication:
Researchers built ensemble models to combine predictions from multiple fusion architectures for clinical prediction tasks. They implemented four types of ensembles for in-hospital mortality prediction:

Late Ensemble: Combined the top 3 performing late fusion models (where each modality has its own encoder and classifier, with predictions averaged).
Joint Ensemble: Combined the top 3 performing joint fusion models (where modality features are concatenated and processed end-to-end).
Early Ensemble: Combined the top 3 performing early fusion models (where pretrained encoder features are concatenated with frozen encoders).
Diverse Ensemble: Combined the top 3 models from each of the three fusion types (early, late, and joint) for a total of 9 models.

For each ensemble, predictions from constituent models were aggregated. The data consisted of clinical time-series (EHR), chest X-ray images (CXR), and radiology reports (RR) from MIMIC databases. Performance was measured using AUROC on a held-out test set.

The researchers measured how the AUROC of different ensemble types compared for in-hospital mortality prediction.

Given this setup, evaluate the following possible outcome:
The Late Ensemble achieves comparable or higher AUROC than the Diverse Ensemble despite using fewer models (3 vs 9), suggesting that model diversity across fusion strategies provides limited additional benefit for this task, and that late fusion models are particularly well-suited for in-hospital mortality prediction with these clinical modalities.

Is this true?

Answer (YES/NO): NO